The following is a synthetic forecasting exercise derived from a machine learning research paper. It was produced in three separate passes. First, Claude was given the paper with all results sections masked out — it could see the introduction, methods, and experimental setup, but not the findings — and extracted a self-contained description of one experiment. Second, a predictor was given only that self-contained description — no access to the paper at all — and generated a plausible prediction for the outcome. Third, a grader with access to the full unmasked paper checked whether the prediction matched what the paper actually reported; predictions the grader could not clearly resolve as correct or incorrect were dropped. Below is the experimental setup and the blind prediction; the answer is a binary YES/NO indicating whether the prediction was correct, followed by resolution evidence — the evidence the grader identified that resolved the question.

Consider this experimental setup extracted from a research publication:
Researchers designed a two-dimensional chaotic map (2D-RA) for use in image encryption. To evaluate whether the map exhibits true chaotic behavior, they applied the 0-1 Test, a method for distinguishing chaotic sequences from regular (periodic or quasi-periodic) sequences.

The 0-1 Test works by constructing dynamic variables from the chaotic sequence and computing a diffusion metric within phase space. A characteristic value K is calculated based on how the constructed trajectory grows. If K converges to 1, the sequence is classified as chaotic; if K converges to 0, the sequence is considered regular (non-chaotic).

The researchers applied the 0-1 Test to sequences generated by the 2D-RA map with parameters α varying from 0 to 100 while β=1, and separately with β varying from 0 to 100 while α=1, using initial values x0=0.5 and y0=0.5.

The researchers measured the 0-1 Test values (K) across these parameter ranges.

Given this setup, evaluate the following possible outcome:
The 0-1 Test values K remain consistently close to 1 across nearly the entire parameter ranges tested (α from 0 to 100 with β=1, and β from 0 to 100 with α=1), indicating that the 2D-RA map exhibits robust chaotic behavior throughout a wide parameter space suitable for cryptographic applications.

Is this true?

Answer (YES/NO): YES